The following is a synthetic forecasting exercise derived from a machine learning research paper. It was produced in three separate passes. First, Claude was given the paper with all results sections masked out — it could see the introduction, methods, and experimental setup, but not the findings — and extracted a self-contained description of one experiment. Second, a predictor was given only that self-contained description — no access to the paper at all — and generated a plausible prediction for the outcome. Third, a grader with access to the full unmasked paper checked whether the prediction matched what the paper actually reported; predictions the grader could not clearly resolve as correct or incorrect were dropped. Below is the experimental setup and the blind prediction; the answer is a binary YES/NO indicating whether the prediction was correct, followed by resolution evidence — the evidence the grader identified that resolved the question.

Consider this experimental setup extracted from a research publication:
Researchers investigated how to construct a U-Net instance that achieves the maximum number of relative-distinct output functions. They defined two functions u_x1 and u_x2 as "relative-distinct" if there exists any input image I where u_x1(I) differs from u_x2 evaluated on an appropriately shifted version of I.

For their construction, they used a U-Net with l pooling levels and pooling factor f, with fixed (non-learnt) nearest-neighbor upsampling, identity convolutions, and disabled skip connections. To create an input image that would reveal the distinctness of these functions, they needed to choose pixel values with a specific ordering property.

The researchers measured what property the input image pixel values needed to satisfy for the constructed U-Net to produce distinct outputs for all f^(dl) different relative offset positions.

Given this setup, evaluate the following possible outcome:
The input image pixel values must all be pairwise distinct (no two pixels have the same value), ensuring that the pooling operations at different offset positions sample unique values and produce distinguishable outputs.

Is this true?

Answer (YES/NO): NO